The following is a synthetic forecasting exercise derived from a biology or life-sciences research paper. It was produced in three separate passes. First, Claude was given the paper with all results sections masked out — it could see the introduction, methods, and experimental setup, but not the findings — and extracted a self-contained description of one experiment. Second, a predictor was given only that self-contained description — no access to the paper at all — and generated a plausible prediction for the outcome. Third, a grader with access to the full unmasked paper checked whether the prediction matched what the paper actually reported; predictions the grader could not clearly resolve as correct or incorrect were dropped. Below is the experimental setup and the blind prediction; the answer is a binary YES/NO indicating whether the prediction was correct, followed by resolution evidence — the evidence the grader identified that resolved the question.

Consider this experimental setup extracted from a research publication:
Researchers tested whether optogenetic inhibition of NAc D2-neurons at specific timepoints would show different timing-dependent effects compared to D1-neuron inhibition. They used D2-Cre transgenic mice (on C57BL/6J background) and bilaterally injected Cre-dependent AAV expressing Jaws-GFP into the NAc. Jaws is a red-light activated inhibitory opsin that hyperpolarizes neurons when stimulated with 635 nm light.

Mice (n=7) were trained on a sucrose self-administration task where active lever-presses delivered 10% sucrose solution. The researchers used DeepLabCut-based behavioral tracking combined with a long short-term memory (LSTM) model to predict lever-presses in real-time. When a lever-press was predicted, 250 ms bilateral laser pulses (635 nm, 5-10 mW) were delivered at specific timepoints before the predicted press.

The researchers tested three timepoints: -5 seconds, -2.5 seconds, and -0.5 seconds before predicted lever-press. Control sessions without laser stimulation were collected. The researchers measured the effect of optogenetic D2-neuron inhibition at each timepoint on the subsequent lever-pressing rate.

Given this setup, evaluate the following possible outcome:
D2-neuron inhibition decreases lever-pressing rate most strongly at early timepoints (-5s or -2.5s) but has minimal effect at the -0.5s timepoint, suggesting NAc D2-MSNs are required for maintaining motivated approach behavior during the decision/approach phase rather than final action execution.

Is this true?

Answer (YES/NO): NO